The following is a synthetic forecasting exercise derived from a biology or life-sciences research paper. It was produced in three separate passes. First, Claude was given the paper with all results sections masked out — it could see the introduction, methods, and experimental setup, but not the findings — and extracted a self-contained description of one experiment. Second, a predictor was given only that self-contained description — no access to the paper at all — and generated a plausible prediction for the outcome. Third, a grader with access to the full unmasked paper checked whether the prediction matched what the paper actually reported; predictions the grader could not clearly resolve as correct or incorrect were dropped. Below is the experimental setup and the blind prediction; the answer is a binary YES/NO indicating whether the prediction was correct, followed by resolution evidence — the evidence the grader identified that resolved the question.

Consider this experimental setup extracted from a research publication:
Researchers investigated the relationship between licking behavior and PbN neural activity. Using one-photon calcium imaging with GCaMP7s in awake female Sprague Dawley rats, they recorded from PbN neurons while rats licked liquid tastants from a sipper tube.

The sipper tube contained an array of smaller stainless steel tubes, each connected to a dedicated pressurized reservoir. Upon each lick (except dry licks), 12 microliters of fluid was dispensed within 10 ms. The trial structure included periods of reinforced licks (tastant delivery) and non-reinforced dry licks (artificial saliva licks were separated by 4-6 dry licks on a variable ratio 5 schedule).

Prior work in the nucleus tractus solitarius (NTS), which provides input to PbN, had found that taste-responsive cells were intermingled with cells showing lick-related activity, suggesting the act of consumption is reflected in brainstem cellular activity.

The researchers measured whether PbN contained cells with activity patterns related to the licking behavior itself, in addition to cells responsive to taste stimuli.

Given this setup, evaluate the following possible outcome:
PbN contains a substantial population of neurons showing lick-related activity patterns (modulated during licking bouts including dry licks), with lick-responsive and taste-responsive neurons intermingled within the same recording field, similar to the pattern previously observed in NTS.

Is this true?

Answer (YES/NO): YES